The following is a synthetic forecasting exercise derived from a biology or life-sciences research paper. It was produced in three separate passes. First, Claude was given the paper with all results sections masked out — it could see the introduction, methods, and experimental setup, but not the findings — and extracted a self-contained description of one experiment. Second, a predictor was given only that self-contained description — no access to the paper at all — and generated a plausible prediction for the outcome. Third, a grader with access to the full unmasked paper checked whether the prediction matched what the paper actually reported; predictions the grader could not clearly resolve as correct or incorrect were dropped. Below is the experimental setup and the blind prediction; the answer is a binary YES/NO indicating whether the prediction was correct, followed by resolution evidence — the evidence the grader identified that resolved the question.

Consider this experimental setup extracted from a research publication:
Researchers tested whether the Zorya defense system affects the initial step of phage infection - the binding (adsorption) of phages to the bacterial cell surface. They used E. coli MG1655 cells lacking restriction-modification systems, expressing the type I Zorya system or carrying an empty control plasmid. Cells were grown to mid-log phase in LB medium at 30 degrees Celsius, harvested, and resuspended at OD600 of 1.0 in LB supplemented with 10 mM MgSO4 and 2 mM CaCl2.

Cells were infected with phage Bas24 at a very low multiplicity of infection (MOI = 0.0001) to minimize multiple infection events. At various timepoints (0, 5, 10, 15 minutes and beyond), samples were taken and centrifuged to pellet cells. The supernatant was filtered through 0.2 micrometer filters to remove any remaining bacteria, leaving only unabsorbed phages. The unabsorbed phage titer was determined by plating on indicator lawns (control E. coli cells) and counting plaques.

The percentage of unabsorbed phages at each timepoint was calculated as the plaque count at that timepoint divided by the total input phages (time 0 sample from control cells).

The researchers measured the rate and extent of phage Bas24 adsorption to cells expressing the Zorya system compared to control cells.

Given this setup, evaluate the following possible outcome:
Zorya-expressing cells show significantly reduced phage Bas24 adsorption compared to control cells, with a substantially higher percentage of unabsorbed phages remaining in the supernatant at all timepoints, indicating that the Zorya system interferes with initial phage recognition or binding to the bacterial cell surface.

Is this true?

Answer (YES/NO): NO